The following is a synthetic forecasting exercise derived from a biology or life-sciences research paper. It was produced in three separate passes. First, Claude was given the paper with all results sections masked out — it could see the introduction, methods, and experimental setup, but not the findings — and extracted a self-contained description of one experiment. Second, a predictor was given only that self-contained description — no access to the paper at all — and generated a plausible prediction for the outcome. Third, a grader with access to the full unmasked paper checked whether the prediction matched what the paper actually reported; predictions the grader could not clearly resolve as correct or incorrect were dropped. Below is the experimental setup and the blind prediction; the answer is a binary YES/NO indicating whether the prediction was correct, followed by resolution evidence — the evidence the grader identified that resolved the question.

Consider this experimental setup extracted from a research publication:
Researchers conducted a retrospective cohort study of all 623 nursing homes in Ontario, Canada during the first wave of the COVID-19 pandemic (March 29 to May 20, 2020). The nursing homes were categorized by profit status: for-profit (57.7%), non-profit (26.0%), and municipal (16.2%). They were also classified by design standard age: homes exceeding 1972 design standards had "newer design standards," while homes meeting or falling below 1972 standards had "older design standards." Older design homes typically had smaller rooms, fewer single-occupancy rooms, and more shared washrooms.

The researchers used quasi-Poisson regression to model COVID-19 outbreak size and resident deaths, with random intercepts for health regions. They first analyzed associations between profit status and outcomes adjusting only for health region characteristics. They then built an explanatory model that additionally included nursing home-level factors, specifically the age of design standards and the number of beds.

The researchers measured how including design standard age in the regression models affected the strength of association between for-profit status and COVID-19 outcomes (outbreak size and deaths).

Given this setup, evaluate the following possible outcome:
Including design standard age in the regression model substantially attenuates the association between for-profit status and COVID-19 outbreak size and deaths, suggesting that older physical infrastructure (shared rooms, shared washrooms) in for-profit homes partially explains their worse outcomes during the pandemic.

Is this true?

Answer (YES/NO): YES